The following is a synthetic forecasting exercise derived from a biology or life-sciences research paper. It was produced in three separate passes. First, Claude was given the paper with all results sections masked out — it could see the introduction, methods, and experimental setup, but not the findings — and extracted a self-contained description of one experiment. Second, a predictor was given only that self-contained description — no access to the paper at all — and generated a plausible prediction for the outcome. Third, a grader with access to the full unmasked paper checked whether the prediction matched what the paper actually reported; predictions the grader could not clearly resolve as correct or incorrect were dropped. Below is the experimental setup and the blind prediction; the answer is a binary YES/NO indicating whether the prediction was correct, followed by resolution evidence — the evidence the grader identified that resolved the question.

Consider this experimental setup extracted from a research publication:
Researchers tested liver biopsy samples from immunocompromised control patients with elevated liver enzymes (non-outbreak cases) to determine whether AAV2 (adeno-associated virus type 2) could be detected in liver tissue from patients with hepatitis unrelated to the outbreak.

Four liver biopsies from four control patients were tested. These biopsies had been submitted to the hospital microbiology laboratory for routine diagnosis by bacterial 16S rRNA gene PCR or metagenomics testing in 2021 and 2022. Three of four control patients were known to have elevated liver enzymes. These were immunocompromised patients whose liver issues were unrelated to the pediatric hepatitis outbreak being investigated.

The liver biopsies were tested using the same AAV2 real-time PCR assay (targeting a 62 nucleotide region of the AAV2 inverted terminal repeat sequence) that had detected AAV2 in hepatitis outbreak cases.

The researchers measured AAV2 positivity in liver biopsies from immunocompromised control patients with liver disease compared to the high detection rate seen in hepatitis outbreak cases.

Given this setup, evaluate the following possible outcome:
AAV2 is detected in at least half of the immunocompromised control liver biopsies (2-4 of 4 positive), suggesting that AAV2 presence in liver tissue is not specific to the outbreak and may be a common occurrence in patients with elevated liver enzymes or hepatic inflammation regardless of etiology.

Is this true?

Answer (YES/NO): NO